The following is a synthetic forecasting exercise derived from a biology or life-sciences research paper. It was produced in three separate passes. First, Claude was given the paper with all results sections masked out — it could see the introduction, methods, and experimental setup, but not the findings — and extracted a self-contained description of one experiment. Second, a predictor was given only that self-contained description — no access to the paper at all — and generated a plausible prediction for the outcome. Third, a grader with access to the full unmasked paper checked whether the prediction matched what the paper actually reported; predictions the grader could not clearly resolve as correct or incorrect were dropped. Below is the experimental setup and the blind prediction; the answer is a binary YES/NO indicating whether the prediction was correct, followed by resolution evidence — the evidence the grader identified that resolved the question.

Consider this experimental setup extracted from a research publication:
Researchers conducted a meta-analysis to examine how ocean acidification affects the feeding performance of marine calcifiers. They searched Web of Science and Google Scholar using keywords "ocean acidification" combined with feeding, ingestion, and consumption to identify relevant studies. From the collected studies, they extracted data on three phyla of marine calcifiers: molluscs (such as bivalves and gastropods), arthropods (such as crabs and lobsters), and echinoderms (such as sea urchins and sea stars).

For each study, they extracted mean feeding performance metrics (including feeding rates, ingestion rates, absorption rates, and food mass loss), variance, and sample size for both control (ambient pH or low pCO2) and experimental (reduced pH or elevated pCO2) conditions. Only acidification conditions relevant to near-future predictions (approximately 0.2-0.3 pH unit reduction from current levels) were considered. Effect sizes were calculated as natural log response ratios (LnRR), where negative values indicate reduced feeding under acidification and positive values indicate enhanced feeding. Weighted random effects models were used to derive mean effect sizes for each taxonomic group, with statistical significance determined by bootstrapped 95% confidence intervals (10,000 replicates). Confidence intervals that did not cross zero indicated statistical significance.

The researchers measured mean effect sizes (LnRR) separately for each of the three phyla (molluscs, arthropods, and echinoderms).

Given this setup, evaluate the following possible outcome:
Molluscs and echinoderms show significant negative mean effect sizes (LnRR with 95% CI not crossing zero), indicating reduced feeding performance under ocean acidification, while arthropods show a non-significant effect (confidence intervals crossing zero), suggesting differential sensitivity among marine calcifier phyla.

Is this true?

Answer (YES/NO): YES